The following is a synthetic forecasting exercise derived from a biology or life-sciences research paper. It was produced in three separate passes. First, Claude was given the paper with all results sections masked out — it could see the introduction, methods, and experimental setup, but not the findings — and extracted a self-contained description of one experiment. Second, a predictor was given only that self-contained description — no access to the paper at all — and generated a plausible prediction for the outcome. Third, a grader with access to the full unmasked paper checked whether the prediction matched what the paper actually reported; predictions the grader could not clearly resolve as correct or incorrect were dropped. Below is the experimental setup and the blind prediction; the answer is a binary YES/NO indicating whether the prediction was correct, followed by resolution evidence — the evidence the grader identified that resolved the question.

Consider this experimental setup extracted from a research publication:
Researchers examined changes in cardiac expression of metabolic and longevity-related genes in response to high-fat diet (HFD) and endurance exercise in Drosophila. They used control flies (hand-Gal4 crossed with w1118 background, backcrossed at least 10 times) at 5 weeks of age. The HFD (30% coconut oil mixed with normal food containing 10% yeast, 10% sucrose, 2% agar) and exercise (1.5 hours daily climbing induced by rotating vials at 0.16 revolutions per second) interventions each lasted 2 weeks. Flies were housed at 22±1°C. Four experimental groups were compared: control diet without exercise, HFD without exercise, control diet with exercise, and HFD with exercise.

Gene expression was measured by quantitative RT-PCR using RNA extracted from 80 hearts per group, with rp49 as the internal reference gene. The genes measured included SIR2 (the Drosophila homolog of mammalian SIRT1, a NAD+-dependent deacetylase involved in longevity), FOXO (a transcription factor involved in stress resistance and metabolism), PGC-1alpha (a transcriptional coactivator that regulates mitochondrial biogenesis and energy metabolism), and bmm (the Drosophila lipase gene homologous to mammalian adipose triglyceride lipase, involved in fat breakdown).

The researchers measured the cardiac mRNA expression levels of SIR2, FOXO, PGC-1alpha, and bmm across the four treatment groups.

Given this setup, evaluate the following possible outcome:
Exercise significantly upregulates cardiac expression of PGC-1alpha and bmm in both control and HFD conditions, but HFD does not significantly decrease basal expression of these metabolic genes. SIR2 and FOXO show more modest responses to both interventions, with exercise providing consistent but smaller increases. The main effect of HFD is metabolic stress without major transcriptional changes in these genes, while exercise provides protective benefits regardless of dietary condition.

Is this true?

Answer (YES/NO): NO